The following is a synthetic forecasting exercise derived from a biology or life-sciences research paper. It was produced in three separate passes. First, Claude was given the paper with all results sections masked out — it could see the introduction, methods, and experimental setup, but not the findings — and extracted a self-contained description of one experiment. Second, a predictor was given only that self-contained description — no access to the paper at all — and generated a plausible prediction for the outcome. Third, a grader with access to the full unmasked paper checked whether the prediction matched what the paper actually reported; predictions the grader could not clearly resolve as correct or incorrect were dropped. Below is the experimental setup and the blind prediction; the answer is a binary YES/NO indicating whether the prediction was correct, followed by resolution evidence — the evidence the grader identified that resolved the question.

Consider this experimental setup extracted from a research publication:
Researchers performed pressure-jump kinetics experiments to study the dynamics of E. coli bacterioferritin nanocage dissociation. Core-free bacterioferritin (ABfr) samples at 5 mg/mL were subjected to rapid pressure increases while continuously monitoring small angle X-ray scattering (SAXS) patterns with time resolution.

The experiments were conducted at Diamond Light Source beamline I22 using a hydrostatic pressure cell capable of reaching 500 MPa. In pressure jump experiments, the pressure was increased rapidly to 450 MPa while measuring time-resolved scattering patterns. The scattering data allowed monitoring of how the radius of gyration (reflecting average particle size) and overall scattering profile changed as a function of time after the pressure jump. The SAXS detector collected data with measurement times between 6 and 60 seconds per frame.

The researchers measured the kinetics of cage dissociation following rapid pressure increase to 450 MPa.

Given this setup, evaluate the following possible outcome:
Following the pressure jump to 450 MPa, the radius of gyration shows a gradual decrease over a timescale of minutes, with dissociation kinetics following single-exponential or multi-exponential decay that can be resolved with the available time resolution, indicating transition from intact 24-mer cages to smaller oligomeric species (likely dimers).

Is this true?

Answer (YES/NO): NO